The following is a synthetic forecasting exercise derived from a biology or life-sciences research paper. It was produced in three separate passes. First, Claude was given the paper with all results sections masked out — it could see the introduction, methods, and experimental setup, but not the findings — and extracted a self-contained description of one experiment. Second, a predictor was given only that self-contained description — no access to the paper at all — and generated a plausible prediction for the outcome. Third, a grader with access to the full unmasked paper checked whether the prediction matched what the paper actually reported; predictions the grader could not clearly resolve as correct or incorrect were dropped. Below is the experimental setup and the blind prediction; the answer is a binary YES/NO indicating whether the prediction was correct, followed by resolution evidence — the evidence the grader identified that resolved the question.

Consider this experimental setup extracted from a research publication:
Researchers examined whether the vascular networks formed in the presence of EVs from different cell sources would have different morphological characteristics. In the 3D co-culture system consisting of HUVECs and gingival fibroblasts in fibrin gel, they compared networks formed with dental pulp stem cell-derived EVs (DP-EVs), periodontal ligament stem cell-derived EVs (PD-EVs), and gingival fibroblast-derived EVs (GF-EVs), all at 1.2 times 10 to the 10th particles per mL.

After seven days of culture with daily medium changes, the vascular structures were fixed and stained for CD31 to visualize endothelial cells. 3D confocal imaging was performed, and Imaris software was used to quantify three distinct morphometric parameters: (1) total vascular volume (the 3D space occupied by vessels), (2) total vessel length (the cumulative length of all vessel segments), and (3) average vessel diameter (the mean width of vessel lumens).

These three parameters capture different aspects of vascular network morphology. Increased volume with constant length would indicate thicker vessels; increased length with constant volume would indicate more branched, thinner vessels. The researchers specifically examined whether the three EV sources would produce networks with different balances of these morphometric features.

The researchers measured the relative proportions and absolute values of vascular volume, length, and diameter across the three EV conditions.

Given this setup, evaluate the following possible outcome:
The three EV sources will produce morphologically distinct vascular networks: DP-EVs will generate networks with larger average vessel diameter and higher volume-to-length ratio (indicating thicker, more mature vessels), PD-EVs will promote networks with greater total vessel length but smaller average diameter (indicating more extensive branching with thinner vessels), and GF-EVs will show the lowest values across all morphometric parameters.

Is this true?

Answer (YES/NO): NO